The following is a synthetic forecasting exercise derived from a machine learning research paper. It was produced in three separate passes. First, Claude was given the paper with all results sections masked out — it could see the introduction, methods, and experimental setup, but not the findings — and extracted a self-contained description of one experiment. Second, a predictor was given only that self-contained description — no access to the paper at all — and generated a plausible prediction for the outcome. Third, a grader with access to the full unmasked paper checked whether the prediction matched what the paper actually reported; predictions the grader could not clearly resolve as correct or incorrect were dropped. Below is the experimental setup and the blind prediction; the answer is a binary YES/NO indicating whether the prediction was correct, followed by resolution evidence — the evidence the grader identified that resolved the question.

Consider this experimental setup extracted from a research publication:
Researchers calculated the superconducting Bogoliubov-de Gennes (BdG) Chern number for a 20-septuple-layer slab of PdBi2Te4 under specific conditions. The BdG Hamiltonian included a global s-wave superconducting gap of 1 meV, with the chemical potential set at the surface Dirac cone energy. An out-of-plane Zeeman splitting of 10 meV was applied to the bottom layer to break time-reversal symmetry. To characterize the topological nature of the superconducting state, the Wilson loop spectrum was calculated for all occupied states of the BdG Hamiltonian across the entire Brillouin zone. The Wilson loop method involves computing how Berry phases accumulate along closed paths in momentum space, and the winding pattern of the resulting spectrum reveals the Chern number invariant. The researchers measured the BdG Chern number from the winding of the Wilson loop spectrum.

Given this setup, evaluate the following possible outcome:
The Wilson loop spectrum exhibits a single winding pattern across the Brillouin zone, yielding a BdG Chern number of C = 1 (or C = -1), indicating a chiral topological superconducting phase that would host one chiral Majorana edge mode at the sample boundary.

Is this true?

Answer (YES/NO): YES